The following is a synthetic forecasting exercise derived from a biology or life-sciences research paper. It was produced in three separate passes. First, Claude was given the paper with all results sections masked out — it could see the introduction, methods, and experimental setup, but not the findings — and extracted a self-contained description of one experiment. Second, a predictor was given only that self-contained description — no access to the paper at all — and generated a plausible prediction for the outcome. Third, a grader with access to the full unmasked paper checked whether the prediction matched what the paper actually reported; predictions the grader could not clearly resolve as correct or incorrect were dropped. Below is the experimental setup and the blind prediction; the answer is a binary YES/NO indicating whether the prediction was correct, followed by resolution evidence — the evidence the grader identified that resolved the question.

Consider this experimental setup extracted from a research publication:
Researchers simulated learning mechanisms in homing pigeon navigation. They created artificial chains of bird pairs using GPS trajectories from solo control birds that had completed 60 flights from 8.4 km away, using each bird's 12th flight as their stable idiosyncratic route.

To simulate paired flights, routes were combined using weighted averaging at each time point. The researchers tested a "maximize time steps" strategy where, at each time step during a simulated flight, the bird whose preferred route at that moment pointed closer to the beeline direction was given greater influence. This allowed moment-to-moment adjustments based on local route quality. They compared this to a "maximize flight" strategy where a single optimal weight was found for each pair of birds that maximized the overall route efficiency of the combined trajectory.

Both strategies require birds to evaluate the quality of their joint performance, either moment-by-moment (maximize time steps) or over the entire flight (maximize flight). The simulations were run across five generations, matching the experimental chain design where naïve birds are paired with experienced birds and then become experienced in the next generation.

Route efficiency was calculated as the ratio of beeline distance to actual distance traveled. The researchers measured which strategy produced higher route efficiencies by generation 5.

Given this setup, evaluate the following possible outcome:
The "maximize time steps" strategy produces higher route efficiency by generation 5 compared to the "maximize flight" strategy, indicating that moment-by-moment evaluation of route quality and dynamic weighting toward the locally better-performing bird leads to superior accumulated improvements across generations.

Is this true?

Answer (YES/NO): NO